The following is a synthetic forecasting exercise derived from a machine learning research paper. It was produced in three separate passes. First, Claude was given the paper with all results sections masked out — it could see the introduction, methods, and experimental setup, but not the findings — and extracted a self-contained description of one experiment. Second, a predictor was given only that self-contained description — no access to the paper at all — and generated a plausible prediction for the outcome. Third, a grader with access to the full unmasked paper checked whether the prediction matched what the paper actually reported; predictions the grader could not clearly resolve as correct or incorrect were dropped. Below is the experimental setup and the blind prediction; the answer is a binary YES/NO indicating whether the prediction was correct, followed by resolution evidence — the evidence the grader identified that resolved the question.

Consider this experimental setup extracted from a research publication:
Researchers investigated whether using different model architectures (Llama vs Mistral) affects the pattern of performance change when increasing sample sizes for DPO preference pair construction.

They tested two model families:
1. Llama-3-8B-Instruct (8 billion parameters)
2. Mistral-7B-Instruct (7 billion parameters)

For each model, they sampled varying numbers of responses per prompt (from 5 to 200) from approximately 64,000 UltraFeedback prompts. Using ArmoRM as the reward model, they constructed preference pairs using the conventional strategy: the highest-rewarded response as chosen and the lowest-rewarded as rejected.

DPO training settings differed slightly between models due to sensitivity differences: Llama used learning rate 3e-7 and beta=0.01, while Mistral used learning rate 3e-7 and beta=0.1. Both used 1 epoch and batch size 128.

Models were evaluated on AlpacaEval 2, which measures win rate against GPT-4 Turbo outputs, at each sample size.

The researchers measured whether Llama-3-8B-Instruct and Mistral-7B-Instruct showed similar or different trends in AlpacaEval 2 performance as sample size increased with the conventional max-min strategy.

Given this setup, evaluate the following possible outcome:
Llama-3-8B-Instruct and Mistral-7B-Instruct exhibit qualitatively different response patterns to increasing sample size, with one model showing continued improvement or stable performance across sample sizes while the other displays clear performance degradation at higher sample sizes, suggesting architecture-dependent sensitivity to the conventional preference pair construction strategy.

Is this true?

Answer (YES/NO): NO